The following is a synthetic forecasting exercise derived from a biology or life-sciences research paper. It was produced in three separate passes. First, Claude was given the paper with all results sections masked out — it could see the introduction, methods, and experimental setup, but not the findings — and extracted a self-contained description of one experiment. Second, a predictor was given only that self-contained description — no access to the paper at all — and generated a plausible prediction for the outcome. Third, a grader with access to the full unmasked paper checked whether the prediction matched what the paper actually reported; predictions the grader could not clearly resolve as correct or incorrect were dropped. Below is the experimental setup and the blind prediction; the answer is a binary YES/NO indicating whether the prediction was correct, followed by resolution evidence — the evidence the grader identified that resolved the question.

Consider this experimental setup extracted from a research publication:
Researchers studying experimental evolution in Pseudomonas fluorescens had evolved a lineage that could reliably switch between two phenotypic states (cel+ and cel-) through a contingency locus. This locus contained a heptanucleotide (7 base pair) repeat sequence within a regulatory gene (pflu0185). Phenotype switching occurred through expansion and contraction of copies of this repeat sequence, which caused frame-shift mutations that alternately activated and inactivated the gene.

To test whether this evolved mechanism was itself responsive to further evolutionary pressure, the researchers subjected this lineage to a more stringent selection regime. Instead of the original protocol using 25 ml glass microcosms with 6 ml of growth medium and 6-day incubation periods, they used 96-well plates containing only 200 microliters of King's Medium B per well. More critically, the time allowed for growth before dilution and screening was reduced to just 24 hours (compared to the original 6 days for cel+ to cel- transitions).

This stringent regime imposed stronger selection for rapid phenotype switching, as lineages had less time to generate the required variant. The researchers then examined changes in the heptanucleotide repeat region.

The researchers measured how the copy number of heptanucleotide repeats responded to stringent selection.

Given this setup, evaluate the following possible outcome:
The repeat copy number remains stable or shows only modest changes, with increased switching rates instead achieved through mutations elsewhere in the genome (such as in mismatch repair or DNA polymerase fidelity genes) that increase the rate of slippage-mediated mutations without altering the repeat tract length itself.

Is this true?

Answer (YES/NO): NO